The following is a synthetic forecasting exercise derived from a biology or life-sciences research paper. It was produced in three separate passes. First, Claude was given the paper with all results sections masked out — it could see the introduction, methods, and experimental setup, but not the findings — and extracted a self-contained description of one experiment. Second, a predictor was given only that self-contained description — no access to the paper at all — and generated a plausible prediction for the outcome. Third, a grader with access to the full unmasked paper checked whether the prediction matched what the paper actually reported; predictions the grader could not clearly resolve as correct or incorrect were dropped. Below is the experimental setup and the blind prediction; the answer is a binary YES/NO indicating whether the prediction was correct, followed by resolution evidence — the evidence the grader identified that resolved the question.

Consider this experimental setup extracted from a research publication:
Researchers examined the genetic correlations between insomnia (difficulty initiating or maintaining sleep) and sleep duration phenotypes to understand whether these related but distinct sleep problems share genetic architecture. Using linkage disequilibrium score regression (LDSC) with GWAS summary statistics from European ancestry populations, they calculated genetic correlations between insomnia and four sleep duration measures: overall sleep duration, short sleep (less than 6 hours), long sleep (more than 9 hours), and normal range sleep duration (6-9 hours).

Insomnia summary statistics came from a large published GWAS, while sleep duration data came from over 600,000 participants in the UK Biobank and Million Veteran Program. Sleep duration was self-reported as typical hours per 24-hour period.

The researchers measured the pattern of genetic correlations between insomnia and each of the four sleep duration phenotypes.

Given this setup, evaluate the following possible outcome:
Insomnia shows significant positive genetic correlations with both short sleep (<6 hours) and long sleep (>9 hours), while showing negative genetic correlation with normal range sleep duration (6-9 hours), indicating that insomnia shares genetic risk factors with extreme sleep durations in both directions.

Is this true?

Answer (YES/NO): YES